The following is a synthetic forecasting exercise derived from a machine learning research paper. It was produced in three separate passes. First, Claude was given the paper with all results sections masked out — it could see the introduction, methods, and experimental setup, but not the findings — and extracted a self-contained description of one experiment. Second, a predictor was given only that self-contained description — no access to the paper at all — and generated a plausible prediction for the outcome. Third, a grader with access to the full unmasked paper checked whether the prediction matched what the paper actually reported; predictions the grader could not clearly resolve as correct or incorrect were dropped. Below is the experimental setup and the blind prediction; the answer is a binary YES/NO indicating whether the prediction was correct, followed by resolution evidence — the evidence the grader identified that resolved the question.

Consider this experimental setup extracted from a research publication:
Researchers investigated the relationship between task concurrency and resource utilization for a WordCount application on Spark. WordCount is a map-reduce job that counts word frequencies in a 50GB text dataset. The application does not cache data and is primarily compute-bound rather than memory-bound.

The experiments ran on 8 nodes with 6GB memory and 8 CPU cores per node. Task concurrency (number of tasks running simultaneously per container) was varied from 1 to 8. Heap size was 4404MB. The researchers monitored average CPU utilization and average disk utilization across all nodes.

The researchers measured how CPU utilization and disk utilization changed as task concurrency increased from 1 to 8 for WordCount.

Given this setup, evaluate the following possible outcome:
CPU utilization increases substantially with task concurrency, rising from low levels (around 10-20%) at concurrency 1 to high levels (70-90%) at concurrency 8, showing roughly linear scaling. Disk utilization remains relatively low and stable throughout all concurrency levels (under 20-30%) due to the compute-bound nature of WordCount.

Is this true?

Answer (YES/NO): NO